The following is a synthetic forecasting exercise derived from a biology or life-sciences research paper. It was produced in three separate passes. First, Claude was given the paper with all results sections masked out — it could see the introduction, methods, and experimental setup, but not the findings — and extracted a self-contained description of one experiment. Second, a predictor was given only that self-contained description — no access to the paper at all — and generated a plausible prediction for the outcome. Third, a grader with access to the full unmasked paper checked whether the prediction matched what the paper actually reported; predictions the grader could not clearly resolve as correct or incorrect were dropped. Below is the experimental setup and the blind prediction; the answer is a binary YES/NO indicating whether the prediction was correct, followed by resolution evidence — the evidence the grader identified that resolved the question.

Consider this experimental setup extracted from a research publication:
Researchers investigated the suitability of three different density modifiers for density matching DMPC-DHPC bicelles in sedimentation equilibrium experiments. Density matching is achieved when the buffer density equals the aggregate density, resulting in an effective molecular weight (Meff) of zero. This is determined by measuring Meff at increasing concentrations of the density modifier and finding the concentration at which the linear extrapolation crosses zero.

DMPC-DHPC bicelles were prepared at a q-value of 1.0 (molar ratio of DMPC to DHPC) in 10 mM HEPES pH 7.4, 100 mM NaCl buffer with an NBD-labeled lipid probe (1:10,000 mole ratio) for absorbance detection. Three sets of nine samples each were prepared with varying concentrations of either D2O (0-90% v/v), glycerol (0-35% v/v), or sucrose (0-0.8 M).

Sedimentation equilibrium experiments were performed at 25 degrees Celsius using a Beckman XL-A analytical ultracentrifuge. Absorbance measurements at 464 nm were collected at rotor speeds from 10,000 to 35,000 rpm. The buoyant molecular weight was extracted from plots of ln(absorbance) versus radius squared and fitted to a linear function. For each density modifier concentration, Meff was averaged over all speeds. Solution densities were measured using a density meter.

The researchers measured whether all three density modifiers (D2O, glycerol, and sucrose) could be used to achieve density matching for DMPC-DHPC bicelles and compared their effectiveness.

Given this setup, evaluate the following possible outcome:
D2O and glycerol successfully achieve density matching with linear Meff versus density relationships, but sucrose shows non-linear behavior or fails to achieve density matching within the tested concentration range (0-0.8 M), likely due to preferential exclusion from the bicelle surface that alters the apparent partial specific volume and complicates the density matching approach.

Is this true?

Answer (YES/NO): NO